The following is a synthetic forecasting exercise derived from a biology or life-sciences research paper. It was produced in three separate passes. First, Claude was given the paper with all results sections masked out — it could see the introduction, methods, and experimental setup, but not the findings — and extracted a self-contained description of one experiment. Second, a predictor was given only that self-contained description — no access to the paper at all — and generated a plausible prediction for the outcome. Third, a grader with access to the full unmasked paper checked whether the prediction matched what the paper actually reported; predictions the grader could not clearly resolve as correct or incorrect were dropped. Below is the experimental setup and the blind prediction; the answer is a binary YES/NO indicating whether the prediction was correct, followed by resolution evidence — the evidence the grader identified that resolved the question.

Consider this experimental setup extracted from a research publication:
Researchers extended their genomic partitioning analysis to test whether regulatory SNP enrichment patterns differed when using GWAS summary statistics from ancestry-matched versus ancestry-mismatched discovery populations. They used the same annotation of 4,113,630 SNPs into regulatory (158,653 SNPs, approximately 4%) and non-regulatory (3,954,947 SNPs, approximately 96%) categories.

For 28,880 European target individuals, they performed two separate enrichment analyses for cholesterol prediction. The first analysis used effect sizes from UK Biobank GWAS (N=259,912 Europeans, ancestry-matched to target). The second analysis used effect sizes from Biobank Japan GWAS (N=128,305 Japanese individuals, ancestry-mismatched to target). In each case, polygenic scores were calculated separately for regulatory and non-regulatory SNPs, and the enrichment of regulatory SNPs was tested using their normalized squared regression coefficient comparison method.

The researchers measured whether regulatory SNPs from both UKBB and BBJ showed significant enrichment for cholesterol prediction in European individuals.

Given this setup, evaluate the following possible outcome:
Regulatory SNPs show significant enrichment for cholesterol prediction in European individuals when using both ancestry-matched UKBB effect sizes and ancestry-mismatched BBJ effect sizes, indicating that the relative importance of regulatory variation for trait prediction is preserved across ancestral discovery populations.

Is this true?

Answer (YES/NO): YES